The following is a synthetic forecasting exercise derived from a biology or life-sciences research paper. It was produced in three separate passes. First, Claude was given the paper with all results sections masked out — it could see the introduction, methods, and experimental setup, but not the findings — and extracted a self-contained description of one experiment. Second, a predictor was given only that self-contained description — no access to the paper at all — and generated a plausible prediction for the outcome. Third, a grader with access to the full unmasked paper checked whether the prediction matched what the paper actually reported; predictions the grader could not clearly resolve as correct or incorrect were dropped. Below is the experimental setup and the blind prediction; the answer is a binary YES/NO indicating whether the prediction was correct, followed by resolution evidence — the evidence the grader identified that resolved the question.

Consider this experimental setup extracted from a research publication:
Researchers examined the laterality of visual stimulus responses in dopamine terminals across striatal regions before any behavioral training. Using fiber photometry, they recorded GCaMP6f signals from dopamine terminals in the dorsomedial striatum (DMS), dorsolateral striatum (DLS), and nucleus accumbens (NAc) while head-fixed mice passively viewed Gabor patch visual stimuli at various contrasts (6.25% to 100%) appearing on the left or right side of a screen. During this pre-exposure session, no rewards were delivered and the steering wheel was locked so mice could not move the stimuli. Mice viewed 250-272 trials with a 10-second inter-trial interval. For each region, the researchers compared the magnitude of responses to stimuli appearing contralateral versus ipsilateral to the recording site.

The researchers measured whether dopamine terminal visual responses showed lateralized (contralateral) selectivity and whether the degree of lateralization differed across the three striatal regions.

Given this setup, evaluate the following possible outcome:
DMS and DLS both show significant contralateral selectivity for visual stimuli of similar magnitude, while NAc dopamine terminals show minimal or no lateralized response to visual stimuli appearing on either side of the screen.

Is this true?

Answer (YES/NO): NO